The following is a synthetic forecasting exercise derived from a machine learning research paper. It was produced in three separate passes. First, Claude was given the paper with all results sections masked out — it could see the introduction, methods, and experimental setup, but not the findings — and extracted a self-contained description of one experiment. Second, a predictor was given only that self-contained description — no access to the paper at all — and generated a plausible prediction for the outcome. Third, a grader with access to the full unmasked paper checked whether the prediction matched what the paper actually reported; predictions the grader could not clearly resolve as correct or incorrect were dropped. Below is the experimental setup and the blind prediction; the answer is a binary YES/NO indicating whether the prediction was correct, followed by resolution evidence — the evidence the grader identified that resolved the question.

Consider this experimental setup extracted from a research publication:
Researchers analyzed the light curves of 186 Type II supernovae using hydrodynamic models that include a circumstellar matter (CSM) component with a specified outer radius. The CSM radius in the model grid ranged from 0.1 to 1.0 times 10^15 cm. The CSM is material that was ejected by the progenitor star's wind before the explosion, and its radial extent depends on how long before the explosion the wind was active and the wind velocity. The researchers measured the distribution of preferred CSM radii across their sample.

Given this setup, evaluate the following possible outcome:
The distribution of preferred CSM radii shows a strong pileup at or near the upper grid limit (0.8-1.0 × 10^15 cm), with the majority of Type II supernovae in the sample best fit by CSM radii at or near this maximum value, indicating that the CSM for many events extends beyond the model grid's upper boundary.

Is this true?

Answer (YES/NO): YES